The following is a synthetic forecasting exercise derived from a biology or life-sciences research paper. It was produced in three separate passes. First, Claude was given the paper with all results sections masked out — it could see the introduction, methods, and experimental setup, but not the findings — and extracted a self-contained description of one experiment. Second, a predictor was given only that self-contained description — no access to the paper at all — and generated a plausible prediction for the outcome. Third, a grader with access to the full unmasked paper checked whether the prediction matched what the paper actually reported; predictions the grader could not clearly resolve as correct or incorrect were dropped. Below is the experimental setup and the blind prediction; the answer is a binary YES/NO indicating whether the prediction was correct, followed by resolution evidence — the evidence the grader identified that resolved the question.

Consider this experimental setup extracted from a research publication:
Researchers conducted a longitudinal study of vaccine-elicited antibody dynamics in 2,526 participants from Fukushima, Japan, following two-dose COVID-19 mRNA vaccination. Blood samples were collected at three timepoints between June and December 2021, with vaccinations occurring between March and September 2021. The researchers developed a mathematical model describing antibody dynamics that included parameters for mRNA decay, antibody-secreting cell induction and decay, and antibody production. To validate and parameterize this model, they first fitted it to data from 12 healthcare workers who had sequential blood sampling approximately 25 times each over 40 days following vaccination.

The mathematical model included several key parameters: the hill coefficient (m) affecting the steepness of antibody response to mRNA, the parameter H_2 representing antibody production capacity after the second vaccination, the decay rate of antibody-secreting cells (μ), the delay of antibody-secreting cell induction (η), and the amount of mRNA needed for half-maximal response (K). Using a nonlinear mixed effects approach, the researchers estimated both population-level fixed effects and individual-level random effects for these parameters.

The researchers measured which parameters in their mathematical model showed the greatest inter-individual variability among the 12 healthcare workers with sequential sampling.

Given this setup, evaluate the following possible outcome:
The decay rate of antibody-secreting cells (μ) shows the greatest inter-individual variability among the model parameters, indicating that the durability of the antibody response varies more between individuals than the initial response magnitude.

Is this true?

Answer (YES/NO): NO